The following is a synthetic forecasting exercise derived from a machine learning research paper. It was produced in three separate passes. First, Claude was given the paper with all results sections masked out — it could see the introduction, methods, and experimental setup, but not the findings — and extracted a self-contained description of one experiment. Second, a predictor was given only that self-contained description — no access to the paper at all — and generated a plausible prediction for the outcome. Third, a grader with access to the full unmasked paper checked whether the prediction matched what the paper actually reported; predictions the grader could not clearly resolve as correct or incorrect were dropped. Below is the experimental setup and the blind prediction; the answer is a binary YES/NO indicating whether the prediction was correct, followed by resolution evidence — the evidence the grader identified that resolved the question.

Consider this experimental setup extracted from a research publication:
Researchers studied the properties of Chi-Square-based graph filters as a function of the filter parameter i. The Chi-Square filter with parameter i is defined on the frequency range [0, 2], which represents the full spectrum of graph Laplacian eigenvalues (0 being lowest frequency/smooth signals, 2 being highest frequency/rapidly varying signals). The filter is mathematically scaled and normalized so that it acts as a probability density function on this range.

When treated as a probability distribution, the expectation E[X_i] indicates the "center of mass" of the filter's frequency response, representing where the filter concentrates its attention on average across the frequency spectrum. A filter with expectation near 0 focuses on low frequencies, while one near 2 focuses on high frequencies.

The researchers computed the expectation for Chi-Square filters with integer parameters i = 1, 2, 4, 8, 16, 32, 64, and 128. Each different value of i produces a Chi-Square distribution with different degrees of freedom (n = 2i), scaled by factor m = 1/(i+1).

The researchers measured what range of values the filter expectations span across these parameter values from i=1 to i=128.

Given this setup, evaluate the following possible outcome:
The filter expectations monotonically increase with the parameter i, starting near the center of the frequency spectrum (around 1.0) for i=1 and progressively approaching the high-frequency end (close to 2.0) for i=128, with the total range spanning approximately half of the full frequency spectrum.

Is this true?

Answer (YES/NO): NO